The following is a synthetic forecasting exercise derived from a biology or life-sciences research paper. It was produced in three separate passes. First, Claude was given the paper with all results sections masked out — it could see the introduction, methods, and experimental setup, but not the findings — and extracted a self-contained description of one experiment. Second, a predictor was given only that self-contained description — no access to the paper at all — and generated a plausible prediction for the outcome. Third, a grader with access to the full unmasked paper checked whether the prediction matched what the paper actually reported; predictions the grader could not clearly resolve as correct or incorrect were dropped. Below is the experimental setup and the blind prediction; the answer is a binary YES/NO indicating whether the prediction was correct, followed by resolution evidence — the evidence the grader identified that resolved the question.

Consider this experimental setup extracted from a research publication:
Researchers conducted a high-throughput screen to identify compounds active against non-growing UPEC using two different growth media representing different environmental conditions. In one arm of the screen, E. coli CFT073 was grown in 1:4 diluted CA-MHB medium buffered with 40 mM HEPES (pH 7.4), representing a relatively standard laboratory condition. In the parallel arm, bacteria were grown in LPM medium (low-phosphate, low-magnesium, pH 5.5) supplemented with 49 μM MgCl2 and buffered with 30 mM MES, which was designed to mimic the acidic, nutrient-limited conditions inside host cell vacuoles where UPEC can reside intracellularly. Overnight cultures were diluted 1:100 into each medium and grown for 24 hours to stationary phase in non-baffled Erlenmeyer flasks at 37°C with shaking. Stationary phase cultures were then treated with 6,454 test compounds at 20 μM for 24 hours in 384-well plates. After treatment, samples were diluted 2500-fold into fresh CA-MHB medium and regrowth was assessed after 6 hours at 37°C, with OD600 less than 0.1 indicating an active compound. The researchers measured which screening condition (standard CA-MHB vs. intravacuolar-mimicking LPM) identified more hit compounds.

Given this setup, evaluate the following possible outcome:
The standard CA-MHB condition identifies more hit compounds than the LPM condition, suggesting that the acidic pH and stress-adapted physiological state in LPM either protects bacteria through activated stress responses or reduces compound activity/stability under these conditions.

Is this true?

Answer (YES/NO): YES